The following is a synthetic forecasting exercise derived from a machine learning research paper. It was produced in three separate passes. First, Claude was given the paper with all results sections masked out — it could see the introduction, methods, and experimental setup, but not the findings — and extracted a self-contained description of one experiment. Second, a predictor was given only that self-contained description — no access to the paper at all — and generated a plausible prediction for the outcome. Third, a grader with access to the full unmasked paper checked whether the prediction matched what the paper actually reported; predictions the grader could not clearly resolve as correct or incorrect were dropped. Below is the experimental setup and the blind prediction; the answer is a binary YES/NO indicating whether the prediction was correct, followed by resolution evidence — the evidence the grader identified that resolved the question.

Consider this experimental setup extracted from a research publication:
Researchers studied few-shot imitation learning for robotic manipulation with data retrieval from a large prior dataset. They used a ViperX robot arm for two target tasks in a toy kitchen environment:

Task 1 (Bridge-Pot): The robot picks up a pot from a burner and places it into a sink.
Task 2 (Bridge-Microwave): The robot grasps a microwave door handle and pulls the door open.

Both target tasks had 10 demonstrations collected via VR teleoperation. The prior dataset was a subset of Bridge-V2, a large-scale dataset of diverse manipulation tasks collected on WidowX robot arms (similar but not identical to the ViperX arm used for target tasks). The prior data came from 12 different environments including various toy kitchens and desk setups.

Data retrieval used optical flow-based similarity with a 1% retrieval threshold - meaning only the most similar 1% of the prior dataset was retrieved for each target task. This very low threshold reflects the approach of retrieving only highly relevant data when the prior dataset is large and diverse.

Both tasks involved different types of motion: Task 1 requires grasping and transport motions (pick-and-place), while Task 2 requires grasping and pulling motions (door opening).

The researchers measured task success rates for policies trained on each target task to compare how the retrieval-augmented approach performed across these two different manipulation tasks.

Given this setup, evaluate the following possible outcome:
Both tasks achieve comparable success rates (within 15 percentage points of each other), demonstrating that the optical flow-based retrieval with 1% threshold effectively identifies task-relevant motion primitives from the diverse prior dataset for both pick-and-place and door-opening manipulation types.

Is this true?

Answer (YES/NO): YES